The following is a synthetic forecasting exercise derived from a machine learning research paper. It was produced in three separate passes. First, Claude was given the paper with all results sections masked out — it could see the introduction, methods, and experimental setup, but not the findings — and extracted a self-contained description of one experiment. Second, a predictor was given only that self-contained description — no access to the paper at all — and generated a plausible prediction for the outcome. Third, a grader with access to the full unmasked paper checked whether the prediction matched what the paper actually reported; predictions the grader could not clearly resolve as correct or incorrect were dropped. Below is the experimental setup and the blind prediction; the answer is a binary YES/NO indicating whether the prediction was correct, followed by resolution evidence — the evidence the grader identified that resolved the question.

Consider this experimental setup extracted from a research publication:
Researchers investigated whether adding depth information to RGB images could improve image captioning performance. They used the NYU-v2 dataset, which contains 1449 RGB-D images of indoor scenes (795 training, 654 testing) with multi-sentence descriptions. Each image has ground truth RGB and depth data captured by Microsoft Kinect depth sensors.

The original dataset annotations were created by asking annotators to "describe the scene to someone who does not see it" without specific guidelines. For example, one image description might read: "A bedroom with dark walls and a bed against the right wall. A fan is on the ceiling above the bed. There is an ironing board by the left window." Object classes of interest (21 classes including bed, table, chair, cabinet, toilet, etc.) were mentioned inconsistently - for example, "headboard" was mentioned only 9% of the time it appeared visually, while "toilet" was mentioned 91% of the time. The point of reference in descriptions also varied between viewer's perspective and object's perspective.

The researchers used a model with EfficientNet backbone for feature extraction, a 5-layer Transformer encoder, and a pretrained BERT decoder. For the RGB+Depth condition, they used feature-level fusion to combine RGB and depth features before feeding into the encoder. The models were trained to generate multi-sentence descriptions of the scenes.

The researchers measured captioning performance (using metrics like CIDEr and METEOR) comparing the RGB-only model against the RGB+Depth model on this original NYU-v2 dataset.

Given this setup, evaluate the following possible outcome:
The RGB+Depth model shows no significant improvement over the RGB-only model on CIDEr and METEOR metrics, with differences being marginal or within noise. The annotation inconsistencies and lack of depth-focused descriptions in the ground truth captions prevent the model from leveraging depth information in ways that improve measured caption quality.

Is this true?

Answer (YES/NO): NO